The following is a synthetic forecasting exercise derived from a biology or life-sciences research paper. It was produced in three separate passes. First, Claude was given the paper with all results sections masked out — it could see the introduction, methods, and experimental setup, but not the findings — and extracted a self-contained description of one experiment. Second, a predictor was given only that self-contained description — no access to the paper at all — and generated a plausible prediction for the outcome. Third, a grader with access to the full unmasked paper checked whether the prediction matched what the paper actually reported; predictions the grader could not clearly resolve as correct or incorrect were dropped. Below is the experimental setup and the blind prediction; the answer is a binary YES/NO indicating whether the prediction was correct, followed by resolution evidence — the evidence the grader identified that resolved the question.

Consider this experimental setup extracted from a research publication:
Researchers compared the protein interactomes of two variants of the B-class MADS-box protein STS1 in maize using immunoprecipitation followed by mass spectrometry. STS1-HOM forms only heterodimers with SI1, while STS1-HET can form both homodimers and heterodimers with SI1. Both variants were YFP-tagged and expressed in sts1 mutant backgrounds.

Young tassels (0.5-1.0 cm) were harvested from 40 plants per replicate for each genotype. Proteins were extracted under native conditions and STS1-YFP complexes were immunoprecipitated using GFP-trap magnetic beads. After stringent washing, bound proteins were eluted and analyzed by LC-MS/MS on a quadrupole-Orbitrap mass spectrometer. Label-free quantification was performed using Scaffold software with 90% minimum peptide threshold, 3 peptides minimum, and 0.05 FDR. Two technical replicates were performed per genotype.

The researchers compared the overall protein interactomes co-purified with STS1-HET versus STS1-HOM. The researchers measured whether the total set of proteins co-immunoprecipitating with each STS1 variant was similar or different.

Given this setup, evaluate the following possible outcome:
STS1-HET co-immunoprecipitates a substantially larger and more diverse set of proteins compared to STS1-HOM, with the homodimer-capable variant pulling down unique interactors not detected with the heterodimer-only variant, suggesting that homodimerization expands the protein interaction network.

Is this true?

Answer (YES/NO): NO